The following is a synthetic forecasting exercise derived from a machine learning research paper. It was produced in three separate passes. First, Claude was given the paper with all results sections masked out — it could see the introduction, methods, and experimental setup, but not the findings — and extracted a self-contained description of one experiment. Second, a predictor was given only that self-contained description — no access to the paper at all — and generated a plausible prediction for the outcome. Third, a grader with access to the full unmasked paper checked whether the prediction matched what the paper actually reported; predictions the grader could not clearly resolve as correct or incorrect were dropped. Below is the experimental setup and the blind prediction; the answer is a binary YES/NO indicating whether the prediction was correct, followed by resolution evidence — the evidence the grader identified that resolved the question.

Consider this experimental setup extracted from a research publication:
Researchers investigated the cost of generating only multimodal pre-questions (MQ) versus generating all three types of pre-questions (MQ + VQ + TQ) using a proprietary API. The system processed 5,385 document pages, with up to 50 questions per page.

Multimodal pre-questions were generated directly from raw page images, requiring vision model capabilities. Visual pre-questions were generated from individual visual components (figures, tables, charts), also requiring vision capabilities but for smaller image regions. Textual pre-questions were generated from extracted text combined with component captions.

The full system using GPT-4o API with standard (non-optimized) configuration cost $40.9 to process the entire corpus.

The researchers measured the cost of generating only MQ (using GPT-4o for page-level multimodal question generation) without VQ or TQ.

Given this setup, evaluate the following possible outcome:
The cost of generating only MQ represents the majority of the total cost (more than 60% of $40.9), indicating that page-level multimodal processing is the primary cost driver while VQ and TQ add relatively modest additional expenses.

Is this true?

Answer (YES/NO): NO